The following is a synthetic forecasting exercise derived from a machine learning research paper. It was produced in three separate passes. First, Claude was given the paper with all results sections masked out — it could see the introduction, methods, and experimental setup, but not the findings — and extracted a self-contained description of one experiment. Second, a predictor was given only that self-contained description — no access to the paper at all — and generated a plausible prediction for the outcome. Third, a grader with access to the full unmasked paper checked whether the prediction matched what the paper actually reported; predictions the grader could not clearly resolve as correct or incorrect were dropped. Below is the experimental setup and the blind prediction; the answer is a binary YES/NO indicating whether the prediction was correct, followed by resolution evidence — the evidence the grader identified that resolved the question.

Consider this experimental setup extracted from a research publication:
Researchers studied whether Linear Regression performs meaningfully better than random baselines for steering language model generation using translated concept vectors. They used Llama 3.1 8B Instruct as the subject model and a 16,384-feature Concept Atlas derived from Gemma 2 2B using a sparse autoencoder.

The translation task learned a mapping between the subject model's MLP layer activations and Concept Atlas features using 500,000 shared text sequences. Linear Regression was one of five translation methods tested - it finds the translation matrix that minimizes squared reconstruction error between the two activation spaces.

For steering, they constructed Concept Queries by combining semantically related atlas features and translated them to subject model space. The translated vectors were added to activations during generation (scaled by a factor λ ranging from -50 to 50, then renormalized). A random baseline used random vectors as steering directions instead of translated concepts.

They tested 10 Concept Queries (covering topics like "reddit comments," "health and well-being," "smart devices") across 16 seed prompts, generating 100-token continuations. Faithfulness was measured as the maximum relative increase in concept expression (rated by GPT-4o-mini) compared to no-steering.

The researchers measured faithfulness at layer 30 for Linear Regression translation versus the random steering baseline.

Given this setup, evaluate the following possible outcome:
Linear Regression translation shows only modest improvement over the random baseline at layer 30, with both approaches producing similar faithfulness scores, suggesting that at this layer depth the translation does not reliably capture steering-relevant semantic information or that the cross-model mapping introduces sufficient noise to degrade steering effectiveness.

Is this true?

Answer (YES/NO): YES